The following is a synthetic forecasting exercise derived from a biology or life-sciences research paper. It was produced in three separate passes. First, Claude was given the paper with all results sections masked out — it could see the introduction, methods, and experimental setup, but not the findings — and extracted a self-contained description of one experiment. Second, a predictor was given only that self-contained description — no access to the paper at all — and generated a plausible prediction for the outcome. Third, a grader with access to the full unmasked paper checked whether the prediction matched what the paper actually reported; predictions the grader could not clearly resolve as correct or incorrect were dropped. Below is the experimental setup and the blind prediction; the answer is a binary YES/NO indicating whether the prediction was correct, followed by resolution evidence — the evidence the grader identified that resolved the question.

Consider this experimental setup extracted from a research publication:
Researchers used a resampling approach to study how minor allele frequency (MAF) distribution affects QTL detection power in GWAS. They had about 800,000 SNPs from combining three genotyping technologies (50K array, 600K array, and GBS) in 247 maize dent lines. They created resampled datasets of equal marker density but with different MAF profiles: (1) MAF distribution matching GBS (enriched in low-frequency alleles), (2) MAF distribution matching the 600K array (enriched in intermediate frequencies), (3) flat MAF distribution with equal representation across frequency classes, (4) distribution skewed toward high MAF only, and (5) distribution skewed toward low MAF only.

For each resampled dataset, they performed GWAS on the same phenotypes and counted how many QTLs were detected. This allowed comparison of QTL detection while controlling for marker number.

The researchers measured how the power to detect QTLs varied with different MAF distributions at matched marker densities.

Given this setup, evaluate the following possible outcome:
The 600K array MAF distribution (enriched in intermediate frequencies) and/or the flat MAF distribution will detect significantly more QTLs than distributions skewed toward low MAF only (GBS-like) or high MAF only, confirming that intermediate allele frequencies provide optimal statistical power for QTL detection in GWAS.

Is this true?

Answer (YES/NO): NO